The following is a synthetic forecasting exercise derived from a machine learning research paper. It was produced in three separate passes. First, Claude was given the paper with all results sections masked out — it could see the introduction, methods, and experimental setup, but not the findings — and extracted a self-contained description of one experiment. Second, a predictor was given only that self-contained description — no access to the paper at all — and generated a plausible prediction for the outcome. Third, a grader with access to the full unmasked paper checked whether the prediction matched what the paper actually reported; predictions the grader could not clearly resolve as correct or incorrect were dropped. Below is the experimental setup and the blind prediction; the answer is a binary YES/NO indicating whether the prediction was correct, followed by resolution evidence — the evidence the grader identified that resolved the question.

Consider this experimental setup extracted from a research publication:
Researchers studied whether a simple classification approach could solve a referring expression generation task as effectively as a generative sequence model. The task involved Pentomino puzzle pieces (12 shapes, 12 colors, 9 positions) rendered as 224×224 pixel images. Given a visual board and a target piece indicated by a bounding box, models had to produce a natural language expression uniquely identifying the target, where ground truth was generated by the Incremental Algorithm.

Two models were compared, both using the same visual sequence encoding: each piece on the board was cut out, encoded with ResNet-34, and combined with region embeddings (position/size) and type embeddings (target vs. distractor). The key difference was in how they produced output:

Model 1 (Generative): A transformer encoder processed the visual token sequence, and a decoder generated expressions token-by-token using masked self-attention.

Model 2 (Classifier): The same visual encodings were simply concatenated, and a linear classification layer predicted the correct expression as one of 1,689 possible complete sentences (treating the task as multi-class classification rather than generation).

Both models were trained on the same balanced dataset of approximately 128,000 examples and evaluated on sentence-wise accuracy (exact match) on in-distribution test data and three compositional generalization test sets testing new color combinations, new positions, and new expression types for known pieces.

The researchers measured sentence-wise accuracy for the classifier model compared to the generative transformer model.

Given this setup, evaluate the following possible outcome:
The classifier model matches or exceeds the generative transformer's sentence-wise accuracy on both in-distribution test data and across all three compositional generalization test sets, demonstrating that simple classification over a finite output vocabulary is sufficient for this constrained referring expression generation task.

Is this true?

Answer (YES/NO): NO